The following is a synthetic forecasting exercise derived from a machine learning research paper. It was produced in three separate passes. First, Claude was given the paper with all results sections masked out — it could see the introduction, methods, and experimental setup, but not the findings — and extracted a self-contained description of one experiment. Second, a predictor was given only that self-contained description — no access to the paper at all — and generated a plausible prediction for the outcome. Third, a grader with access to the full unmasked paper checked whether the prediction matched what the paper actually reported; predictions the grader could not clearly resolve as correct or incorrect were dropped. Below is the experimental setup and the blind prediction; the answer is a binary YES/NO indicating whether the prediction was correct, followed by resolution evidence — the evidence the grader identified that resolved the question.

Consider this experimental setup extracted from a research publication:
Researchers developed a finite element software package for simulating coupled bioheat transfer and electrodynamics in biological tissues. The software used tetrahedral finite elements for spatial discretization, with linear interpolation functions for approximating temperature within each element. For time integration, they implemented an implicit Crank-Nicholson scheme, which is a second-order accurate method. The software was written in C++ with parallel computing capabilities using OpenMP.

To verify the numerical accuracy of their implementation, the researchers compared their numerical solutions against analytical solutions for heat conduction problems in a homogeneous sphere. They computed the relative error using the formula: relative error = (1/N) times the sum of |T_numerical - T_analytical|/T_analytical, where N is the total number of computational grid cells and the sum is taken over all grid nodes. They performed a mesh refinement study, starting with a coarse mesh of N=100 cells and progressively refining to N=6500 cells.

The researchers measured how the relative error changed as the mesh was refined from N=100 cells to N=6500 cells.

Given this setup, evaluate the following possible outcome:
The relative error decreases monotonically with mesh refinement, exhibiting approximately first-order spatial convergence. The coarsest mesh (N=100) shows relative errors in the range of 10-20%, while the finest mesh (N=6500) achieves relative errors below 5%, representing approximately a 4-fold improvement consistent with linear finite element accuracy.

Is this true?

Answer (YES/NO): NO